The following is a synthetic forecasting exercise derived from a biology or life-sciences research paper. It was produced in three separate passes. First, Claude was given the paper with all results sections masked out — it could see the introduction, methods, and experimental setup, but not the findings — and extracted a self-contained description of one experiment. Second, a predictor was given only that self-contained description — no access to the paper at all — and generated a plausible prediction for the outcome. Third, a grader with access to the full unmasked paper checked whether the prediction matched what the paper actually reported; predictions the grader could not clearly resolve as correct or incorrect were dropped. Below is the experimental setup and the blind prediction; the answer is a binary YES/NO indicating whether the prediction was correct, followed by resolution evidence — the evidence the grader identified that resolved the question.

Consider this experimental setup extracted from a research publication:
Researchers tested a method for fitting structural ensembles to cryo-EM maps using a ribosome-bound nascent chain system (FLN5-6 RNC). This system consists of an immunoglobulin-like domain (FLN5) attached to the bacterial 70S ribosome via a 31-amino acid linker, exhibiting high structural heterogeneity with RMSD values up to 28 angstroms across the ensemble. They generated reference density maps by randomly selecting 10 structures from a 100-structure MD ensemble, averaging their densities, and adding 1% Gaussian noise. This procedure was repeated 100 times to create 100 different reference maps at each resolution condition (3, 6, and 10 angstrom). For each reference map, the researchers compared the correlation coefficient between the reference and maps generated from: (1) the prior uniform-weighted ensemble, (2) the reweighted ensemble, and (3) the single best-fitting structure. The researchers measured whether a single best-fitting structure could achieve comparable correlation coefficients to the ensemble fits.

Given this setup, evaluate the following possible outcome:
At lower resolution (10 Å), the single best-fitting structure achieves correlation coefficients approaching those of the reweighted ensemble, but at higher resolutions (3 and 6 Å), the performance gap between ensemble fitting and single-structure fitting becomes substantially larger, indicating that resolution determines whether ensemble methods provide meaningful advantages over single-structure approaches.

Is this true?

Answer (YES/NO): NO